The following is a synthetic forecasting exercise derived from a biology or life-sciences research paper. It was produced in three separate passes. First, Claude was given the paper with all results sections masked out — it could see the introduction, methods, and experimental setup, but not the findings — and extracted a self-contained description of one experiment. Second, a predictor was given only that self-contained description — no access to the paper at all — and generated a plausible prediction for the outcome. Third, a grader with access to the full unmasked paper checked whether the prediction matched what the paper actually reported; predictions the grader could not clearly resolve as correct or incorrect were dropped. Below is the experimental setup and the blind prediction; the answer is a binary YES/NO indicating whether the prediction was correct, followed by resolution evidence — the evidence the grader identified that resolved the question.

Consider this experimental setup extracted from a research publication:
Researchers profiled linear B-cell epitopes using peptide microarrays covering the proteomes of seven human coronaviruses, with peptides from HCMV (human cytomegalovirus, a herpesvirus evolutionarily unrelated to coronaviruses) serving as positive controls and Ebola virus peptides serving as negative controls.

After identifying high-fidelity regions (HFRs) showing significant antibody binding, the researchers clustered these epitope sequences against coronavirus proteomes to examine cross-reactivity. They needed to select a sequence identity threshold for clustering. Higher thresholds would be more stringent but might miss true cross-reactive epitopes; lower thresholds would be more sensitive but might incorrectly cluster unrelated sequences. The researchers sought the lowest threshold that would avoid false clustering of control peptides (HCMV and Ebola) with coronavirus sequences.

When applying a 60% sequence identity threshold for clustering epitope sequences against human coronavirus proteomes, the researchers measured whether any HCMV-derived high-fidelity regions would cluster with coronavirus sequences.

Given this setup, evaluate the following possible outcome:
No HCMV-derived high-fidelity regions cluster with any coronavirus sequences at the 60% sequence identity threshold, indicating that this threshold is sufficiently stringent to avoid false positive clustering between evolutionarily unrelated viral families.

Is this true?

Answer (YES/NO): NO